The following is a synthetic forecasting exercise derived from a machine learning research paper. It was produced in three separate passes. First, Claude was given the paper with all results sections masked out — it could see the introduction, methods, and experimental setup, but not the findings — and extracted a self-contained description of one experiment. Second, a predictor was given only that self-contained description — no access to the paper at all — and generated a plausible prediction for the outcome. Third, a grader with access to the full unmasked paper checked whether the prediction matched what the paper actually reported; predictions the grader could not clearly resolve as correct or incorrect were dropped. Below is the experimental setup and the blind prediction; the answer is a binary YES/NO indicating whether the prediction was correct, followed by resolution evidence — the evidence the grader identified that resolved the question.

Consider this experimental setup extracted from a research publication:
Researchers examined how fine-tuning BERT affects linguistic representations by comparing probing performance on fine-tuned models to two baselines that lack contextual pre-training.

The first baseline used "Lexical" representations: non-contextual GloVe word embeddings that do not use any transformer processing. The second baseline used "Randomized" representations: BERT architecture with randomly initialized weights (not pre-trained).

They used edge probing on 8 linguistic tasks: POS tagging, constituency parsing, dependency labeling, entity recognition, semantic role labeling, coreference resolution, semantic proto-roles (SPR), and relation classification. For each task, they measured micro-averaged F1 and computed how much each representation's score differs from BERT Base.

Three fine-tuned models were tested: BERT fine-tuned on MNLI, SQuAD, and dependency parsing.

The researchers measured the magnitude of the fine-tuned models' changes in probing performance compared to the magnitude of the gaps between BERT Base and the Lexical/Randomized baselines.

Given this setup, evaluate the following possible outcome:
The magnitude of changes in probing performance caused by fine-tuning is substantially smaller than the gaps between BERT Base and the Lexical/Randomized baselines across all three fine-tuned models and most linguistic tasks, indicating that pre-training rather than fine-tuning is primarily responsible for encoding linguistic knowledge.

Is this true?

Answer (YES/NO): YES